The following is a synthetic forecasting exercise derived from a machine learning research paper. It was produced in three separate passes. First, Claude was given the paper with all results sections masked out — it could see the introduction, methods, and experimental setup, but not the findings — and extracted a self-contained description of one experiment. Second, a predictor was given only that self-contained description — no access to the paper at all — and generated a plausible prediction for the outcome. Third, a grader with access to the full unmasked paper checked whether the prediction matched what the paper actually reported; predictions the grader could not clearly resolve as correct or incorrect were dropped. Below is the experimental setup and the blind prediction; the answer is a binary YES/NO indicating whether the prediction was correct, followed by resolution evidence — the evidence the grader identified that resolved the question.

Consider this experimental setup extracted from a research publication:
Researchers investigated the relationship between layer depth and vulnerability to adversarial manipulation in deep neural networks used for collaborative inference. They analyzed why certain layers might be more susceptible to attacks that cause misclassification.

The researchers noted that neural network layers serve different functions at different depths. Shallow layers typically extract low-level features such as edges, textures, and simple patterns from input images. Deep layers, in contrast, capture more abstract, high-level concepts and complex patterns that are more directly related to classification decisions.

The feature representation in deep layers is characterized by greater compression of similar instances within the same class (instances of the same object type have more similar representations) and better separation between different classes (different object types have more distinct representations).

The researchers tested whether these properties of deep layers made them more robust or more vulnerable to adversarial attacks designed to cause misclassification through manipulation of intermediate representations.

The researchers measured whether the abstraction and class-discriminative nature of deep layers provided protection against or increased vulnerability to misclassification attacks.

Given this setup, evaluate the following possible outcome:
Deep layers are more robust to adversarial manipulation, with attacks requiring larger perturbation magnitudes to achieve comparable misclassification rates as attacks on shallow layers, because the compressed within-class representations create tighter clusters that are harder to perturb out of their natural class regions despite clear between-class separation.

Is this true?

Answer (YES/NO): NO